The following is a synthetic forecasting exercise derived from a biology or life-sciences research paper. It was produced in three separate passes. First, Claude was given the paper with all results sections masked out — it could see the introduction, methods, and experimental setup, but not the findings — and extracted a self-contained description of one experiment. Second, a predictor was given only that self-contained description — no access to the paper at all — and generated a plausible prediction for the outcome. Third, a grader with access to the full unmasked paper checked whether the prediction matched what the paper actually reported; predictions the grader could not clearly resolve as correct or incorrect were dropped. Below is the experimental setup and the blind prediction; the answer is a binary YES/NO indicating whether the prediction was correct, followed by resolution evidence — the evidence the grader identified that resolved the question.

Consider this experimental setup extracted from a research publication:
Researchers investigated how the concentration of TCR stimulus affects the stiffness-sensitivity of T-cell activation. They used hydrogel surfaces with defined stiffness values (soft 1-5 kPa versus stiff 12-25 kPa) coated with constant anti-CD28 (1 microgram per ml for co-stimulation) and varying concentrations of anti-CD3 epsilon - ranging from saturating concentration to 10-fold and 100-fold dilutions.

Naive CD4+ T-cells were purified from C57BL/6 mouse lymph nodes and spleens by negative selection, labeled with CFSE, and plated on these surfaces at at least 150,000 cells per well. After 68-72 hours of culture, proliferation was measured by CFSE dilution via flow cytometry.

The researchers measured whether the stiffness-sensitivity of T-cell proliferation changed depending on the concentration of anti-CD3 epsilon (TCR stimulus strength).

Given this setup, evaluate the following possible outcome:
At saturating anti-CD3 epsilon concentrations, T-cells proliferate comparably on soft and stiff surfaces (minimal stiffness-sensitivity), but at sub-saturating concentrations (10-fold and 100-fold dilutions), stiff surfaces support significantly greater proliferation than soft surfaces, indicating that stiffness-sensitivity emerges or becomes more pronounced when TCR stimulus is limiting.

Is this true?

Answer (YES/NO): YES